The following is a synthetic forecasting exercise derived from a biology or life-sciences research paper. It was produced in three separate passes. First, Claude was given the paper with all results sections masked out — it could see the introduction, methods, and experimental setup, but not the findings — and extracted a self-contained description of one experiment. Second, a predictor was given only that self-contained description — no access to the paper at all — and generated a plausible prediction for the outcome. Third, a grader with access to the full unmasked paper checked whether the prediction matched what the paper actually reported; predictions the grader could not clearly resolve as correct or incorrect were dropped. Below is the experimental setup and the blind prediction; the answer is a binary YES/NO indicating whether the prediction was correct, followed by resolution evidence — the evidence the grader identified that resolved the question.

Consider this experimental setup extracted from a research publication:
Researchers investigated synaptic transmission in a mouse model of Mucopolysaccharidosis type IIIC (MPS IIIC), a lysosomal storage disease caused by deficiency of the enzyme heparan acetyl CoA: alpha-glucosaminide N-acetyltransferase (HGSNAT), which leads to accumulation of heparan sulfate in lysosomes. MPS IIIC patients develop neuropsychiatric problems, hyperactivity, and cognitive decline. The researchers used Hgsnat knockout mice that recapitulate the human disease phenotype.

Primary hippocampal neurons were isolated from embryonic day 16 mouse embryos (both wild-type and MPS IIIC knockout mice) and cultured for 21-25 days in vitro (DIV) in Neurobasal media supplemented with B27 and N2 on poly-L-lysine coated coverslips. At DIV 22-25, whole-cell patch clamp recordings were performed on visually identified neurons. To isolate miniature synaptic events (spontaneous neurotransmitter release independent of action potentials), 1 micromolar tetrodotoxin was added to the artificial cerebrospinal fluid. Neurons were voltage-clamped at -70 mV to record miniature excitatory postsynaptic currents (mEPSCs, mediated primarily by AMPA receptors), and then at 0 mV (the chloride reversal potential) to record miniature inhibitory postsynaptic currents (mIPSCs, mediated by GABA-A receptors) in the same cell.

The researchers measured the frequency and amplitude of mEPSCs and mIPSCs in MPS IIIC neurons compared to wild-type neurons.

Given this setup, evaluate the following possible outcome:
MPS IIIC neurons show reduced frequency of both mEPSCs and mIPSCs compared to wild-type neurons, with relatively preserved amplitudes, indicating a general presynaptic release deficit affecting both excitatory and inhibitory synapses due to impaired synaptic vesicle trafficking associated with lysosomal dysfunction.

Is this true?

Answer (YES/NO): NO